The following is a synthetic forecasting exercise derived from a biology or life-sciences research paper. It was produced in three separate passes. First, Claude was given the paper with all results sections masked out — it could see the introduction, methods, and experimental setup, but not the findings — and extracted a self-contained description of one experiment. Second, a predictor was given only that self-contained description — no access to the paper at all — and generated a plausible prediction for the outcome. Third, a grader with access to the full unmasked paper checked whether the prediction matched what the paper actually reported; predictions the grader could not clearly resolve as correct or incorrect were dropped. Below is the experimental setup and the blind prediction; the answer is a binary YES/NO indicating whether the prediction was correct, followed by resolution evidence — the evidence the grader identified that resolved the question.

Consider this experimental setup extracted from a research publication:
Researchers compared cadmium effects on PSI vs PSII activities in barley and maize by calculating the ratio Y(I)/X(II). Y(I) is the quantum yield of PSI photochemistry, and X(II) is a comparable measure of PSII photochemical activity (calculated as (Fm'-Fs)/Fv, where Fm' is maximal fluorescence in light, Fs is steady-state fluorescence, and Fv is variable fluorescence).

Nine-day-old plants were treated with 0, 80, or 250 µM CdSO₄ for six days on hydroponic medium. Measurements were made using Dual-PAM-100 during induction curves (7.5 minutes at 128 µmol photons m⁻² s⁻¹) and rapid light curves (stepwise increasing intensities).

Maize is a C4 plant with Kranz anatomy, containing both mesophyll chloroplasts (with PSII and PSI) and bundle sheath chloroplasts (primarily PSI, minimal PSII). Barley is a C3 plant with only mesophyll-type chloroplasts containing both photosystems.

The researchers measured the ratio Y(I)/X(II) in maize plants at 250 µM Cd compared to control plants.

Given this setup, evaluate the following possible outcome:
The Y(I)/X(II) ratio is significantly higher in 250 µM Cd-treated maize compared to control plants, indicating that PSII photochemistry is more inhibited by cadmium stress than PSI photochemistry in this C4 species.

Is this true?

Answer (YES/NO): YES